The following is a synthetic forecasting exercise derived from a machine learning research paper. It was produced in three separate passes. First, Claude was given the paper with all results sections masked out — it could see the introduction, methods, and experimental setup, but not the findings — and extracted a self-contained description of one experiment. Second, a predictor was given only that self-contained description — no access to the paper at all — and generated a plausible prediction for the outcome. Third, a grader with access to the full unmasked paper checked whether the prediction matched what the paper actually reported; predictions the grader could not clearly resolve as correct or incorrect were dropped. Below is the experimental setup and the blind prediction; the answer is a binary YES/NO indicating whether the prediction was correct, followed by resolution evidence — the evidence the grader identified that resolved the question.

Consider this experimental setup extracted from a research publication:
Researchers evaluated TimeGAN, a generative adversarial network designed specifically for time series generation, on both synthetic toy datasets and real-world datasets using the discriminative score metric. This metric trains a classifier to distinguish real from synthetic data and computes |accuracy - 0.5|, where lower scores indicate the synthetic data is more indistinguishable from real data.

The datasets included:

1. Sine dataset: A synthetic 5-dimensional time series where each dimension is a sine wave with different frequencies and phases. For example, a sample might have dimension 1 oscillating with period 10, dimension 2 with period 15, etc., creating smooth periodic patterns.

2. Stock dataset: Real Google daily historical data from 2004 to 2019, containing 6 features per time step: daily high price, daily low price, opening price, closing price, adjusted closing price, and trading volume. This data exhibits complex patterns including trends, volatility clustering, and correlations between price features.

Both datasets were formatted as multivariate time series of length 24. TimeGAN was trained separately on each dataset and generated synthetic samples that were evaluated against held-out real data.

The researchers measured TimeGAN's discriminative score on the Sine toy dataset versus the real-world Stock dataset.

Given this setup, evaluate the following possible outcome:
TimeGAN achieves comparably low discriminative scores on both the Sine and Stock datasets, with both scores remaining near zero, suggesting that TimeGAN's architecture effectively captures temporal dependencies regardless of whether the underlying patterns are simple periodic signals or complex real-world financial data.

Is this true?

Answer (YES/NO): NO